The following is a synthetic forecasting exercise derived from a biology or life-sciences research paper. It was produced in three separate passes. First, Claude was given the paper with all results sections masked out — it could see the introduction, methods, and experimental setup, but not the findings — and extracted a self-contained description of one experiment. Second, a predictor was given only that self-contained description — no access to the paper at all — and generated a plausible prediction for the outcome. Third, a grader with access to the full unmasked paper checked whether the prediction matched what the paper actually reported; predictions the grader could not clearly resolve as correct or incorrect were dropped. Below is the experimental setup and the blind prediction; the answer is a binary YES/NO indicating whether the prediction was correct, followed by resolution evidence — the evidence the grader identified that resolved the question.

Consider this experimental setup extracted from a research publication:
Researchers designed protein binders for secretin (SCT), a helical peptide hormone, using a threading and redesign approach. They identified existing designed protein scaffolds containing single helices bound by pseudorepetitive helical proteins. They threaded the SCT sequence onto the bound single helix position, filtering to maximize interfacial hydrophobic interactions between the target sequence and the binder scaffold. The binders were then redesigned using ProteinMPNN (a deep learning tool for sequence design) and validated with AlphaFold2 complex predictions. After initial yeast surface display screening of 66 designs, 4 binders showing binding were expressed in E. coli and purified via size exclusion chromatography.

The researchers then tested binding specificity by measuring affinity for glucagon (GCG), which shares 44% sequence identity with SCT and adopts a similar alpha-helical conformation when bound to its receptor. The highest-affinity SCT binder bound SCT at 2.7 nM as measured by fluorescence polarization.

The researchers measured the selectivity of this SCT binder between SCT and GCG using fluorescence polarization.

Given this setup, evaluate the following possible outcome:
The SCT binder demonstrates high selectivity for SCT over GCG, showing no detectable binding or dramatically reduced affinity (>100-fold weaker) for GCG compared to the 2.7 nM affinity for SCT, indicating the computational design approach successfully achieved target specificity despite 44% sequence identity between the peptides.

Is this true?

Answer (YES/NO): NO